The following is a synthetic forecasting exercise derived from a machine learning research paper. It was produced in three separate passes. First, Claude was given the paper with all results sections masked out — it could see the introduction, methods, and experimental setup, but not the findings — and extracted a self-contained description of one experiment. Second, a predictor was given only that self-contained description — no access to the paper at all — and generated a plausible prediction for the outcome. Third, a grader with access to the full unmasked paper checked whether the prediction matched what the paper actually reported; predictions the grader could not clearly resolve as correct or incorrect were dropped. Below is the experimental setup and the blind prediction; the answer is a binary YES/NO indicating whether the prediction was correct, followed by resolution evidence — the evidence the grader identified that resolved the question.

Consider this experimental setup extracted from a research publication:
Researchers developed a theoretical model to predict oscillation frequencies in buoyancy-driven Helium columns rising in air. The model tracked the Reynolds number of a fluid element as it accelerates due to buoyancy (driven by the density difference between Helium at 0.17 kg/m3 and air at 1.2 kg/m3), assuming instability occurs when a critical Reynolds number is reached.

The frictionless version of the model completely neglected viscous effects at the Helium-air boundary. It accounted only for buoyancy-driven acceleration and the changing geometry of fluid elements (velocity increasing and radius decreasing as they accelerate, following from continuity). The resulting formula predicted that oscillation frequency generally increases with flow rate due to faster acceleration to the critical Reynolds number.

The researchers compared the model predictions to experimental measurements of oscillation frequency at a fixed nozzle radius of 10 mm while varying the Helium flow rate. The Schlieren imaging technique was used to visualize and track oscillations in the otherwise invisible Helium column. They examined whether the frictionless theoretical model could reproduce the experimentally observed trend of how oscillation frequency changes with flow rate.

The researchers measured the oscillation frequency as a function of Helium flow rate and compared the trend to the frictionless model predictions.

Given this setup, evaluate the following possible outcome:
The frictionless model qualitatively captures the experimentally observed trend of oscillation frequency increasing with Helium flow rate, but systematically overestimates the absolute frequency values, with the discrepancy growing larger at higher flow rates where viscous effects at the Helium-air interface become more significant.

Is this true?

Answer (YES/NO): NO